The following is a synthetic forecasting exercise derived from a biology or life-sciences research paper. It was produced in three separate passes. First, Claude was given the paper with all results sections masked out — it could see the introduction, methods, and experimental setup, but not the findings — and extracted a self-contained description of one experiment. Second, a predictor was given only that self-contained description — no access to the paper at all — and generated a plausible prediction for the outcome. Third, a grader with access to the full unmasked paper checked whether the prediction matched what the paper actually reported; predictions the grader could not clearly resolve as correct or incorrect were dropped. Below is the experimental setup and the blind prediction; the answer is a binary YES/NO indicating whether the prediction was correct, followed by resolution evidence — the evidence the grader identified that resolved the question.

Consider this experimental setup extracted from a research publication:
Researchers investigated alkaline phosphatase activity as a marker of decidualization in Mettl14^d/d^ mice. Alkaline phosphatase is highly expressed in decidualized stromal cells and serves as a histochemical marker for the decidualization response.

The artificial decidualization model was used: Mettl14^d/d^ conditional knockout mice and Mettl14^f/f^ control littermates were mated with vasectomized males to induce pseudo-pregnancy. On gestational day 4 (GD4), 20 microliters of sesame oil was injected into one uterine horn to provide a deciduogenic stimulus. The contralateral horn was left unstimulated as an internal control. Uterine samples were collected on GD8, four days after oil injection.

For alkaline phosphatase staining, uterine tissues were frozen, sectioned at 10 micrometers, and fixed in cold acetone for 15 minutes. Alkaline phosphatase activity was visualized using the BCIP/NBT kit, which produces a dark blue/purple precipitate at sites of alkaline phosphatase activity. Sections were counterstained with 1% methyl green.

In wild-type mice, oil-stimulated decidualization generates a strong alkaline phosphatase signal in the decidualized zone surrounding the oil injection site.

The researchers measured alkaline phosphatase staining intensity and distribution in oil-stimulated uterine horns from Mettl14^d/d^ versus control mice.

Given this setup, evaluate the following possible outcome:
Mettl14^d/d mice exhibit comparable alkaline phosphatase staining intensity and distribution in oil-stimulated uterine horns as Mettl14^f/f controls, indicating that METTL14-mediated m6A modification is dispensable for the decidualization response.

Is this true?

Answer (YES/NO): NO